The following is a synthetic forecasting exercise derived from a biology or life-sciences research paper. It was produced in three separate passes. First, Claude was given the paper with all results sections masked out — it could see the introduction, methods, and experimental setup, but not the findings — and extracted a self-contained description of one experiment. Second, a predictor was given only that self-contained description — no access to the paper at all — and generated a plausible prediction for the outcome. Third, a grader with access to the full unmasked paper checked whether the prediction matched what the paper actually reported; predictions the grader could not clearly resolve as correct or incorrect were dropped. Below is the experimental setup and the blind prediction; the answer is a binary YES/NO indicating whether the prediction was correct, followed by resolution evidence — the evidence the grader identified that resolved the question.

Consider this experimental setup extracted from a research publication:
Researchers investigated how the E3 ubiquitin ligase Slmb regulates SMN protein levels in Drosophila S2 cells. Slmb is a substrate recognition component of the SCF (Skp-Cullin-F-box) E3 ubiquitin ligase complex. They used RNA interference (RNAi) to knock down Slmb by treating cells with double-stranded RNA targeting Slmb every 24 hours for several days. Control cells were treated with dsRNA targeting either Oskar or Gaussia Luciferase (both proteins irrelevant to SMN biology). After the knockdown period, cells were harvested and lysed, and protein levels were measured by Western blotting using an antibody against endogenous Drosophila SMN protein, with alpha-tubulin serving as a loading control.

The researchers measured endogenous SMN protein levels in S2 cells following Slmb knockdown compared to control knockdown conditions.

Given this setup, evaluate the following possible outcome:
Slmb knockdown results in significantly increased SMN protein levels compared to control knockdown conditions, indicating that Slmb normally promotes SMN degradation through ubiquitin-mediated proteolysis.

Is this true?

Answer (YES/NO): NO